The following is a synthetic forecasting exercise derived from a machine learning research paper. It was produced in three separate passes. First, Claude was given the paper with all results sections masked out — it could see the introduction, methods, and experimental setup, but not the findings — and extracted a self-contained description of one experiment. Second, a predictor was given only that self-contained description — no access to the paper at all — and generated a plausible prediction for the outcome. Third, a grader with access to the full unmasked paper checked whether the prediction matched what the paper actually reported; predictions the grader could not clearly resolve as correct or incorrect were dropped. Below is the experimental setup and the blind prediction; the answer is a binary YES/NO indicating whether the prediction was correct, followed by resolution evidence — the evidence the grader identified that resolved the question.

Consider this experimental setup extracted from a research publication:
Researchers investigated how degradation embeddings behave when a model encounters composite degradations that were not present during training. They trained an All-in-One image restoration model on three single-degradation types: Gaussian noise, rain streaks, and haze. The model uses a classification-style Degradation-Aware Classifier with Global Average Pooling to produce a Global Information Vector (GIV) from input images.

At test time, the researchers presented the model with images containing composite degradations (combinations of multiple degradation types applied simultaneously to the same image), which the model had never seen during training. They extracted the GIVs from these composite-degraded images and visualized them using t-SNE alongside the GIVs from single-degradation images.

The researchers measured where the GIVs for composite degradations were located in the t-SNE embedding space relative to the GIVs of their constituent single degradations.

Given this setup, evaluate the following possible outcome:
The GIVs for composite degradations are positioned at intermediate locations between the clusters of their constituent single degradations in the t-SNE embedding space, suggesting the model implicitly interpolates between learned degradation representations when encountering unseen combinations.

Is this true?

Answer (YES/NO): YES